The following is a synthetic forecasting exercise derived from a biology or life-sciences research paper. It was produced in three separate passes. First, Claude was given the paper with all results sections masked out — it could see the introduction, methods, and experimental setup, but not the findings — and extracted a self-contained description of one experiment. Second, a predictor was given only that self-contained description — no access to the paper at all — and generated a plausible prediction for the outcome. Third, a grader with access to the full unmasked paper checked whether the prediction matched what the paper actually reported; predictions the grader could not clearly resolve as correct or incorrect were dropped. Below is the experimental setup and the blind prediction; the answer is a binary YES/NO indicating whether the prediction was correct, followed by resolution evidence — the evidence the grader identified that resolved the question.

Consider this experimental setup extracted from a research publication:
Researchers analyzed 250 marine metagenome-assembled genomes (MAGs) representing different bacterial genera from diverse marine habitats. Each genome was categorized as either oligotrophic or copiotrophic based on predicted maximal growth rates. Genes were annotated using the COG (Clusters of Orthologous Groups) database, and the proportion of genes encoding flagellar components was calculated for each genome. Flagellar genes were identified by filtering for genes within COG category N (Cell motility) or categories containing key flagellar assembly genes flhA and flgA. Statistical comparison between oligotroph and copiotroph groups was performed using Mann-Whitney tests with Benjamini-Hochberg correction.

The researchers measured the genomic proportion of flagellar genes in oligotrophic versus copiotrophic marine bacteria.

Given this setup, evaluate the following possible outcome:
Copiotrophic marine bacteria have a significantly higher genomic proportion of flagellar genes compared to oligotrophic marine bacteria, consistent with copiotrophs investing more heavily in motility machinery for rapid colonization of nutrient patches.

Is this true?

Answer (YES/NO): YES